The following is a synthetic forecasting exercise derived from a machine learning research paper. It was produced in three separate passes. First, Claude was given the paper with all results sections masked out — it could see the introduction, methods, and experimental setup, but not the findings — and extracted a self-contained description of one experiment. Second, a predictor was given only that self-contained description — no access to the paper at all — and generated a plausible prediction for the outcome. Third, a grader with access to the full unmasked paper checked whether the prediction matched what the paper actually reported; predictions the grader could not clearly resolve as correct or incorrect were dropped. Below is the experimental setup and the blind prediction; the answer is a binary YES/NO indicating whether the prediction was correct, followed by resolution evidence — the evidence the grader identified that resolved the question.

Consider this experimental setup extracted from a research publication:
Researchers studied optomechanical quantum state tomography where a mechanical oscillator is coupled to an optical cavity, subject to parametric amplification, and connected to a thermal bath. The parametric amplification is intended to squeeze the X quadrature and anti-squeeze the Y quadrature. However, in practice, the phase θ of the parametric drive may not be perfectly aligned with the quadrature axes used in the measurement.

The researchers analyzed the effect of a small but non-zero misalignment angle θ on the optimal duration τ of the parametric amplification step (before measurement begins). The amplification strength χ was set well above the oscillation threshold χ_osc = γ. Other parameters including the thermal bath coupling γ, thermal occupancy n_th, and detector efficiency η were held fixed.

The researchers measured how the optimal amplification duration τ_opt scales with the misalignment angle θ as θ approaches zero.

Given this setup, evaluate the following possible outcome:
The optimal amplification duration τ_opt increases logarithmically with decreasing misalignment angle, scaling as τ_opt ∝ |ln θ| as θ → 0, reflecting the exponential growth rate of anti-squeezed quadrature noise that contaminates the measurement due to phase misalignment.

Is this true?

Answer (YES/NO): YES